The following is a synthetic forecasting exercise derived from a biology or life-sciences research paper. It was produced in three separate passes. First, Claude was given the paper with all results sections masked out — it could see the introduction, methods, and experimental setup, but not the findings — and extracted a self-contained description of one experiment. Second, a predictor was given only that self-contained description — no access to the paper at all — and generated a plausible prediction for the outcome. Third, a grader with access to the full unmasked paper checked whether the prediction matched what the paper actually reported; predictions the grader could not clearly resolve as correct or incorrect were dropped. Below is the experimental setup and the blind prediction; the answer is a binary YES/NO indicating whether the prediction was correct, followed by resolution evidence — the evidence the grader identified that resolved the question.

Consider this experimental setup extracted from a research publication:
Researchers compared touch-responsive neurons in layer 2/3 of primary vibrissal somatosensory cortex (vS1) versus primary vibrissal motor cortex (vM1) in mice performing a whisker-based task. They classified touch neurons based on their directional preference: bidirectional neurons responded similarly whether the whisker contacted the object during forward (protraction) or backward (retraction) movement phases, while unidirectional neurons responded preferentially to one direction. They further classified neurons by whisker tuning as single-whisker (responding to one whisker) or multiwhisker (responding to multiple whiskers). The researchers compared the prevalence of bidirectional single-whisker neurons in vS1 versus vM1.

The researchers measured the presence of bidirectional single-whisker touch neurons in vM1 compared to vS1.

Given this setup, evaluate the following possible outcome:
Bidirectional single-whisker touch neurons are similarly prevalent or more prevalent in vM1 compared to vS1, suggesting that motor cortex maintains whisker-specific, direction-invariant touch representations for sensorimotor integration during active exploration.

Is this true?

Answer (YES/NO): NO